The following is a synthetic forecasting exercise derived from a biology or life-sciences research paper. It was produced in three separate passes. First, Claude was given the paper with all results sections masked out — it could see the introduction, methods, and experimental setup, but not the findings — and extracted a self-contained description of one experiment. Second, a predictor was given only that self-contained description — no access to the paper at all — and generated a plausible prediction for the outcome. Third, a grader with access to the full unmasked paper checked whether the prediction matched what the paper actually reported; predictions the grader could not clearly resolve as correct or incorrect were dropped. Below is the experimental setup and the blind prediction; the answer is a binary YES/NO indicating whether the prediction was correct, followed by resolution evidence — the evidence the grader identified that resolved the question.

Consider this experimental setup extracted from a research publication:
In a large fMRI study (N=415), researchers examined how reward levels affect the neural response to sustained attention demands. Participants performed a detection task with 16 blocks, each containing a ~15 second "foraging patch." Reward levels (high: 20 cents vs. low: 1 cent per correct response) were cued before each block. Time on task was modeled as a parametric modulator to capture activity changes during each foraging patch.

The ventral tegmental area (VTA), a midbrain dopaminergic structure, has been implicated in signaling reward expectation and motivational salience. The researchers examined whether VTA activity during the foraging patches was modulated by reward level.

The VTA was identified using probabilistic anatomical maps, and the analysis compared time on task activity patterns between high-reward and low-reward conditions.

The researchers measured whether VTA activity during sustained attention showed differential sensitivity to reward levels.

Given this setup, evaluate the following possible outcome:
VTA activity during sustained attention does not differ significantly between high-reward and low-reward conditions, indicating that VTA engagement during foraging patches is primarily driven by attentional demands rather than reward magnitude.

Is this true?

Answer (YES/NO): NO